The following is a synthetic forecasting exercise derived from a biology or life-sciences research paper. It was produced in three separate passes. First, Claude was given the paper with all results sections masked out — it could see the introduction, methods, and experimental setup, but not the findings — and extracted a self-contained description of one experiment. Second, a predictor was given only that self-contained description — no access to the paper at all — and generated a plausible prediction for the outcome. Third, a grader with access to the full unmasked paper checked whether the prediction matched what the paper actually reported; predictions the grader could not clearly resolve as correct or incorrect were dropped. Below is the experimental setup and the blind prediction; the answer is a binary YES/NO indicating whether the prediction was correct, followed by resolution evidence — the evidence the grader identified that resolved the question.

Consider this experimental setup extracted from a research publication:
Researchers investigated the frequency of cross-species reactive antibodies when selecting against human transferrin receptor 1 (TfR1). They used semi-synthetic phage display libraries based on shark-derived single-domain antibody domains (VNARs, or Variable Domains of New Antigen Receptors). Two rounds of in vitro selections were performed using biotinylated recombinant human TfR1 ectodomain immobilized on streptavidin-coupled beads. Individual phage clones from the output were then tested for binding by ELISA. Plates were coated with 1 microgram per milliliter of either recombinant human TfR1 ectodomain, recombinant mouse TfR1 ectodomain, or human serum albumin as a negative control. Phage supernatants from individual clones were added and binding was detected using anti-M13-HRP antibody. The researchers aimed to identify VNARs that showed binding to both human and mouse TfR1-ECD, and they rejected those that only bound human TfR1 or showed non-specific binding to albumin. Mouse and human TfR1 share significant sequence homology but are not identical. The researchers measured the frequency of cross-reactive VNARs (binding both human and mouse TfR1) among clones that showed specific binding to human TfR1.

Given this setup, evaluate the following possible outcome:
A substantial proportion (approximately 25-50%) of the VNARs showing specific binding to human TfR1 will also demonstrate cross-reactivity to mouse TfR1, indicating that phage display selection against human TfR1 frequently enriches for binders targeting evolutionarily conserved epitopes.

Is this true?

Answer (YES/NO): NO